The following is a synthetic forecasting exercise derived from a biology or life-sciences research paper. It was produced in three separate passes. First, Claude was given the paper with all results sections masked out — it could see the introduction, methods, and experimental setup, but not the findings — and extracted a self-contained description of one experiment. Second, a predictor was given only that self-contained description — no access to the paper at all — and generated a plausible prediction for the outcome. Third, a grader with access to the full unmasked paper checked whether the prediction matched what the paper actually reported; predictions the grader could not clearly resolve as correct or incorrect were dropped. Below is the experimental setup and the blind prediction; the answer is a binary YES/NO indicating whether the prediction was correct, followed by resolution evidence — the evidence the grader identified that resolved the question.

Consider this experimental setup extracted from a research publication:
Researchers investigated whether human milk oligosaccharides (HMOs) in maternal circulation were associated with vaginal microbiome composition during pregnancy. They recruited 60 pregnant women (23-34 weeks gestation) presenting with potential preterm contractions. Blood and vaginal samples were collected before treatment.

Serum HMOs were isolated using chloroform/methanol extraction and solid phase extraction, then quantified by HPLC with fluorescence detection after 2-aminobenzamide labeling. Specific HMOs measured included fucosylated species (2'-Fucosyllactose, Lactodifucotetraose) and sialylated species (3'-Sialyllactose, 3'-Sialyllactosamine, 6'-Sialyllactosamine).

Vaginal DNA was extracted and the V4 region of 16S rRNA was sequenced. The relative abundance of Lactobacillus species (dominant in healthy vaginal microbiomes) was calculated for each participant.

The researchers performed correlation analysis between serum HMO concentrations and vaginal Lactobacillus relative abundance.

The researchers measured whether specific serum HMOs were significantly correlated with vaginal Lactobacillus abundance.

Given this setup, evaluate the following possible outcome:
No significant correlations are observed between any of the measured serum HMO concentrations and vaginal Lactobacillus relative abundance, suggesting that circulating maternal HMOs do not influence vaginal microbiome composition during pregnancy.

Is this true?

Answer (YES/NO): NO